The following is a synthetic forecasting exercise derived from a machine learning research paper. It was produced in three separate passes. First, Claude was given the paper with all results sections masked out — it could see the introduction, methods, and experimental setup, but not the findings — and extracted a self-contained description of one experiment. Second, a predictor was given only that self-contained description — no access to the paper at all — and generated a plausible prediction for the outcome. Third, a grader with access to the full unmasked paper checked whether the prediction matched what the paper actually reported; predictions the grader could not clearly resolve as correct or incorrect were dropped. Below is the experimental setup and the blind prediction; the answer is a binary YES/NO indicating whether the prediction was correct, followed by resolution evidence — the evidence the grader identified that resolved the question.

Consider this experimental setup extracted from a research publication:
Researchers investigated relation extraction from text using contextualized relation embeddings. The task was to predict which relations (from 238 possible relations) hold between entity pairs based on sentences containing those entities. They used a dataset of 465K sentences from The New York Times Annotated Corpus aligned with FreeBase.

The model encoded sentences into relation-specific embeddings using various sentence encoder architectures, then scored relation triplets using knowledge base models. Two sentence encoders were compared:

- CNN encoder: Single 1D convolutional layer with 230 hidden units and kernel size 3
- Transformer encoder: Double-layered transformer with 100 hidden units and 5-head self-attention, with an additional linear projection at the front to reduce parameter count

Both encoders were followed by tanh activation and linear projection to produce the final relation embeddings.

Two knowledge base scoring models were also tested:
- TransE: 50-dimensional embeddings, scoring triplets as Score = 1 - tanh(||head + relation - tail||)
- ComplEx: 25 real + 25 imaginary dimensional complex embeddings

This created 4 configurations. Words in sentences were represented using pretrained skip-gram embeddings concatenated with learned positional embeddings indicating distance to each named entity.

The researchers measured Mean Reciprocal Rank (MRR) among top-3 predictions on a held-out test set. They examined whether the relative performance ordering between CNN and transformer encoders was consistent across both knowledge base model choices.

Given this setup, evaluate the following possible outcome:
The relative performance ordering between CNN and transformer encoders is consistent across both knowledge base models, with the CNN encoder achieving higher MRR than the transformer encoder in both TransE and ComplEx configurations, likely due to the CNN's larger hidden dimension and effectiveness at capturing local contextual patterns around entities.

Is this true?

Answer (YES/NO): YES